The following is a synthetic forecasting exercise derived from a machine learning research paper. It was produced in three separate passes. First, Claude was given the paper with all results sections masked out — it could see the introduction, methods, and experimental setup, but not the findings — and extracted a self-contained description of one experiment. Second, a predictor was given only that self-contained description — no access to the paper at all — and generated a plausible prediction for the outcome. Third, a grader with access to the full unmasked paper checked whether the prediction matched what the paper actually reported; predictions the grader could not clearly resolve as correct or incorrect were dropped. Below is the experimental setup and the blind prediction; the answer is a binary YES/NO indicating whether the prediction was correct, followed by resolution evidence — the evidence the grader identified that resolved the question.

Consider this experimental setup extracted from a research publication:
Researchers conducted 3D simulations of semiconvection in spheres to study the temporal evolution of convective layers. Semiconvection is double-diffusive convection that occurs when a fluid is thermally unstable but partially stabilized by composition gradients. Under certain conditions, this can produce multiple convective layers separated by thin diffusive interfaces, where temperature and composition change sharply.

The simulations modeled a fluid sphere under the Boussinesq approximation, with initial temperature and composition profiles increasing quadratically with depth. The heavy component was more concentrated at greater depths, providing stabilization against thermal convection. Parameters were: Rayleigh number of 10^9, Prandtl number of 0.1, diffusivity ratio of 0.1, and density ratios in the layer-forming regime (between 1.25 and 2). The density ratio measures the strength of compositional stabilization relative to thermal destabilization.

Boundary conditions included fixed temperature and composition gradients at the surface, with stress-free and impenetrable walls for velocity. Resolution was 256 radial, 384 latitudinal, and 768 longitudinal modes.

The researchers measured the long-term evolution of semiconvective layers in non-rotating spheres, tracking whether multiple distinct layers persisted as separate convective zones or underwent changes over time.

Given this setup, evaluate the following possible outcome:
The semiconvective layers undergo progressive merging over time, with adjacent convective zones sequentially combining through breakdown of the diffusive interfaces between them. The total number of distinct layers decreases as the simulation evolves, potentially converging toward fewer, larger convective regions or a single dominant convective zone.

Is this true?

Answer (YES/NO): YES